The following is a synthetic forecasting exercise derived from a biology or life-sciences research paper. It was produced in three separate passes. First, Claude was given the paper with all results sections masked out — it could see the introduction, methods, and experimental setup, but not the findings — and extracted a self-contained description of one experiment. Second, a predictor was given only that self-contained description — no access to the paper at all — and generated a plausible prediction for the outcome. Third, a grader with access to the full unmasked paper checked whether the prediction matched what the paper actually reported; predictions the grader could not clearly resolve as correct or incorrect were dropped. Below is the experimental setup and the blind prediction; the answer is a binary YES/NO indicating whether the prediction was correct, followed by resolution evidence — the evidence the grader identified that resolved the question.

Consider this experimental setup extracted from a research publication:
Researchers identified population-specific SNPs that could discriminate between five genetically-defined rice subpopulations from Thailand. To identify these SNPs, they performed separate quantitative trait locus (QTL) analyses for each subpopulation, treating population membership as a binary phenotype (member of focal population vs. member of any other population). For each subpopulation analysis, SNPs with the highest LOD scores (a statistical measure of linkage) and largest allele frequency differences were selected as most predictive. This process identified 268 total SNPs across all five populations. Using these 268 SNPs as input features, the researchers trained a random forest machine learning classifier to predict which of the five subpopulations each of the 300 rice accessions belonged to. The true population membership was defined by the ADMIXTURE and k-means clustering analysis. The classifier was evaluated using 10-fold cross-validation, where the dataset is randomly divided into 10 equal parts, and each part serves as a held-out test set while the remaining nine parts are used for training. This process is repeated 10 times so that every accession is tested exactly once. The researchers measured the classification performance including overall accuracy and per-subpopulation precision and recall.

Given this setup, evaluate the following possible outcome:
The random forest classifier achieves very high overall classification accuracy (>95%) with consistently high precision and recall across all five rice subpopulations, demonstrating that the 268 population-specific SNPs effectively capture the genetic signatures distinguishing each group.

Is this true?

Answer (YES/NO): NO